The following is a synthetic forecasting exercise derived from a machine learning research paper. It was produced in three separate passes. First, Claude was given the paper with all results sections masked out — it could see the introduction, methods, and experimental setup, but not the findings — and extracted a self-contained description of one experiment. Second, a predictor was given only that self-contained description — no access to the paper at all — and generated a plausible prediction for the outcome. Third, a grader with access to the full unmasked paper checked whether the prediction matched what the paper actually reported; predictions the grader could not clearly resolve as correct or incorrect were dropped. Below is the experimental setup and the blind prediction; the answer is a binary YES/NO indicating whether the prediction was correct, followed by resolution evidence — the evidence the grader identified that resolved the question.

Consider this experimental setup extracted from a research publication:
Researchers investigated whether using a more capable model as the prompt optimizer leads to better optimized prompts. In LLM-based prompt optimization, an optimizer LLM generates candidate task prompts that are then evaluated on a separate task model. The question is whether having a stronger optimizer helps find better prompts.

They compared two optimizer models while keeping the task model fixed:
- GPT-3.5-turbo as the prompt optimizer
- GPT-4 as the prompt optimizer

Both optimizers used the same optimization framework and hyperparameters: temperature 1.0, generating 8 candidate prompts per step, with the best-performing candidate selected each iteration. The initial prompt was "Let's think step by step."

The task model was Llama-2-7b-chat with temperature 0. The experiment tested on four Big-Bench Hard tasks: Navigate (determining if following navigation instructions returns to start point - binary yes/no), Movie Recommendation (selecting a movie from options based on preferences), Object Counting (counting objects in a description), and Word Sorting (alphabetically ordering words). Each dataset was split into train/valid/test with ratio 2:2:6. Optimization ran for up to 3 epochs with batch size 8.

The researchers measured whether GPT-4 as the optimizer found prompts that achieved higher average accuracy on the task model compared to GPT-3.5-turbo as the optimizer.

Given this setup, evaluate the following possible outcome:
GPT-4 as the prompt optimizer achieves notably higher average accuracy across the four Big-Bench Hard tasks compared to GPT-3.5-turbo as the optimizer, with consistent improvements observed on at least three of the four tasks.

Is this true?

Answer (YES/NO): YES